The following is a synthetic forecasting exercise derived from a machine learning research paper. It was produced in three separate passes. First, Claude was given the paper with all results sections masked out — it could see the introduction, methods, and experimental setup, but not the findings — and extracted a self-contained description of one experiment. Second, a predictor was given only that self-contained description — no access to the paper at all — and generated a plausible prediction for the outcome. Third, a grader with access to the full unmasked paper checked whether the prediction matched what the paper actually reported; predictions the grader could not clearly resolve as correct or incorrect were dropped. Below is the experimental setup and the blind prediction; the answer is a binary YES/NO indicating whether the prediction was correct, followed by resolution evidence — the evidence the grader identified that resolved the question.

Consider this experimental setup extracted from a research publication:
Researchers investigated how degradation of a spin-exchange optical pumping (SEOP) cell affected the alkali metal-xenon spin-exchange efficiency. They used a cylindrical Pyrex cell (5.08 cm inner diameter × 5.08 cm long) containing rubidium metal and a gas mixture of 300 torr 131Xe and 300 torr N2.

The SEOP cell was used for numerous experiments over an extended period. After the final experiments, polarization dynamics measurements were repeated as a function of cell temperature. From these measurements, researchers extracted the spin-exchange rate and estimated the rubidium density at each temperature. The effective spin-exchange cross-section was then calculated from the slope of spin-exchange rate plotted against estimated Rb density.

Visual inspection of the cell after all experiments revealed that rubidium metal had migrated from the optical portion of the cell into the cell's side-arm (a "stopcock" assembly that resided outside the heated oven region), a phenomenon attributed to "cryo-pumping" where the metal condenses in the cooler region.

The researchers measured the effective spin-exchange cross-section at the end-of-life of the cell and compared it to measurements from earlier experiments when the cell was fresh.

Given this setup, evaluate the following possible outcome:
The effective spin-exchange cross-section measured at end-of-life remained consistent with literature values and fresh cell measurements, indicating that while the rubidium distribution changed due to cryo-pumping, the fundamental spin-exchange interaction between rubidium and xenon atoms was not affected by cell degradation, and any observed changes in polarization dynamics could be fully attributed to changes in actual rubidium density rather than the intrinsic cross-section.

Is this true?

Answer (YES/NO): NO